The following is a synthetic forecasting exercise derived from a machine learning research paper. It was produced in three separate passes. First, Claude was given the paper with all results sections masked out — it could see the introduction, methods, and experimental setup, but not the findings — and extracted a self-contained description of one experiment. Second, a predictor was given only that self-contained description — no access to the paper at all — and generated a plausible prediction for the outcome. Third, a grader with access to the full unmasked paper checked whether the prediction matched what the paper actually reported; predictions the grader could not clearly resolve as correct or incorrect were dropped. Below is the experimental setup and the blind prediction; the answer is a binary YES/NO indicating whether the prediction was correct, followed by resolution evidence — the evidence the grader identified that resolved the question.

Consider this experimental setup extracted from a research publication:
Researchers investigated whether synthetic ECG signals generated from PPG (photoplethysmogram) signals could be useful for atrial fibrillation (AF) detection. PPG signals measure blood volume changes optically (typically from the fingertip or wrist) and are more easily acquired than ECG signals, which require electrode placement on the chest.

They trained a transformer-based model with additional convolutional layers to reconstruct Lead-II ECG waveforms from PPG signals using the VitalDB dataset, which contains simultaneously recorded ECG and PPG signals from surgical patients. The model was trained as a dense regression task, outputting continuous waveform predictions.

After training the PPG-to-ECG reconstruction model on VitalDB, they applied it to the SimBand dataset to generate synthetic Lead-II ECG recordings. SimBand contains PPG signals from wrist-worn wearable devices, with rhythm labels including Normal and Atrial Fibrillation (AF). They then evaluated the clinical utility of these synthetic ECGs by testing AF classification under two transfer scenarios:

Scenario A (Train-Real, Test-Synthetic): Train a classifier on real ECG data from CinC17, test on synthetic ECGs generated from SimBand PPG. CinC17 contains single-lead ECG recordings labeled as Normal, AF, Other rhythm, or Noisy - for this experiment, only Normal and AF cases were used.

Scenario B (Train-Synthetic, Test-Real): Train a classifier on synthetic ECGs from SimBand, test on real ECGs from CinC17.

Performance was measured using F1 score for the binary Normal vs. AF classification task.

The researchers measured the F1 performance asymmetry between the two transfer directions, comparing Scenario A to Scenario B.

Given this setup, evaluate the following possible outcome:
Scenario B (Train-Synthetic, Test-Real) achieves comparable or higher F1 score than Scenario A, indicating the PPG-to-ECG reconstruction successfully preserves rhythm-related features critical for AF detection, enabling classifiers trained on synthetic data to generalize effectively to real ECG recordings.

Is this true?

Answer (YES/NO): NO